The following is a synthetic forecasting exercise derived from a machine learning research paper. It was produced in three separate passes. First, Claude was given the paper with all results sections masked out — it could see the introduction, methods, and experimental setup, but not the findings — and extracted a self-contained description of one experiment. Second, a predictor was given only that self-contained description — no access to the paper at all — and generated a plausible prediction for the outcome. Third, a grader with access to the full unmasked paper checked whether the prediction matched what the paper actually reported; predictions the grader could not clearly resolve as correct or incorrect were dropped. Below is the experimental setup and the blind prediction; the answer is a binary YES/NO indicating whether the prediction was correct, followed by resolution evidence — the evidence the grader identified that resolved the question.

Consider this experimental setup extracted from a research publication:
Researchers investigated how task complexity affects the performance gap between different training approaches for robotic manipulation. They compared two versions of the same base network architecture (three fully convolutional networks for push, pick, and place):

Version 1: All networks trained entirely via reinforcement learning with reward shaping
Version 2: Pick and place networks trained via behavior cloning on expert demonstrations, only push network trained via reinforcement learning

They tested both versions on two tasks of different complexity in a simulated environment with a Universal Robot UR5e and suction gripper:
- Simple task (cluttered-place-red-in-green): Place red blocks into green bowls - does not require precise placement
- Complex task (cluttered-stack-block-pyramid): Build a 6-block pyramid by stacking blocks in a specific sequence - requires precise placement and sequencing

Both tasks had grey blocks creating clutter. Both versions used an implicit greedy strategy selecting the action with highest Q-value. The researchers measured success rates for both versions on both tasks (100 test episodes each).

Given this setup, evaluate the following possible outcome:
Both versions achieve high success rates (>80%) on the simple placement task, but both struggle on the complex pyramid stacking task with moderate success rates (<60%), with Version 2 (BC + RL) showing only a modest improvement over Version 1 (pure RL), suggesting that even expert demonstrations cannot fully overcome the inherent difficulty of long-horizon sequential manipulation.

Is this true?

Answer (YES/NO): NO